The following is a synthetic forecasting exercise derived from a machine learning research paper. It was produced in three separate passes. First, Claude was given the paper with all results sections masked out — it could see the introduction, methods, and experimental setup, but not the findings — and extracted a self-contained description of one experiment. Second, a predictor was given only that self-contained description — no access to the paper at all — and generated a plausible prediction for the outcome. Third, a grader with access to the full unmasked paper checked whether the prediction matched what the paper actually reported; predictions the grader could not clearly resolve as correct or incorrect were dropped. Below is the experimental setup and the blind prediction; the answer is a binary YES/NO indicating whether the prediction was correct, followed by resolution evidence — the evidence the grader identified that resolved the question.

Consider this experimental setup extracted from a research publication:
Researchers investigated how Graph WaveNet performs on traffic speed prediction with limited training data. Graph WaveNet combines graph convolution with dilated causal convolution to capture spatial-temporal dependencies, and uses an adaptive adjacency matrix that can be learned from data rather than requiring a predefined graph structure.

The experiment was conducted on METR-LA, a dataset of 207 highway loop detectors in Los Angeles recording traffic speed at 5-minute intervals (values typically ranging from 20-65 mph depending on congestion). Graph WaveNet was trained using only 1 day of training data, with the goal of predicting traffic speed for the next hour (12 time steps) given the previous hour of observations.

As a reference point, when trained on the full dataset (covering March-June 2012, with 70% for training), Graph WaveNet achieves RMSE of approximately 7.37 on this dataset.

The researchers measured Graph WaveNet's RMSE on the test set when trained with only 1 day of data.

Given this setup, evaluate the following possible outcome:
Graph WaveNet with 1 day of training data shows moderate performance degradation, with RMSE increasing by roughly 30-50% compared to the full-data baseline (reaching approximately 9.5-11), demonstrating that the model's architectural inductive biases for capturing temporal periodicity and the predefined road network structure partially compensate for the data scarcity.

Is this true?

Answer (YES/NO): NO